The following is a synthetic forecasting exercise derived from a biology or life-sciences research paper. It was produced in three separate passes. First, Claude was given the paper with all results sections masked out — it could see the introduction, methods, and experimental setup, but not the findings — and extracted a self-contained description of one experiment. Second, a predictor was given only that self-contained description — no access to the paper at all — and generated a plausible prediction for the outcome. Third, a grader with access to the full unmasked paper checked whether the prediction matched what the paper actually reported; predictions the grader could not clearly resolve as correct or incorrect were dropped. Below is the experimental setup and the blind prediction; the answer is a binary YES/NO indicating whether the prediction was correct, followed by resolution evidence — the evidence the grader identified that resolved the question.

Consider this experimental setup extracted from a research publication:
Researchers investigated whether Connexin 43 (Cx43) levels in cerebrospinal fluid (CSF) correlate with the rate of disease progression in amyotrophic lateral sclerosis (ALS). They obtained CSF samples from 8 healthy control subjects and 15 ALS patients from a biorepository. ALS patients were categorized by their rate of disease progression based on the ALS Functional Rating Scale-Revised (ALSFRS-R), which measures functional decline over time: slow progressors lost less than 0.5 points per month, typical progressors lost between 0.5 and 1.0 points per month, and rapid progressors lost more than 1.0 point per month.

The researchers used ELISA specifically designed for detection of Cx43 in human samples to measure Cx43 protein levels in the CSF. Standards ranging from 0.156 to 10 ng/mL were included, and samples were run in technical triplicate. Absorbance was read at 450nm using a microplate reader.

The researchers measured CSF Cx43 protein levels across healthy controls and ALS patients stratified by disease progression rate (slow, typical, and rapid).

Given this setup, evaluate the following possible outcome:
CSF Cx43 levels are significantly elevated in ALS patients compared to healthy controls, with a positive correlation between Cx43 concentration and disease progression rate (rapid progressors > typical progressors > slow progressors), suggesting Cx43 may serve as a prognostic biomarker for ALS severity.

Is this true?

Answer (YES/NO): NO